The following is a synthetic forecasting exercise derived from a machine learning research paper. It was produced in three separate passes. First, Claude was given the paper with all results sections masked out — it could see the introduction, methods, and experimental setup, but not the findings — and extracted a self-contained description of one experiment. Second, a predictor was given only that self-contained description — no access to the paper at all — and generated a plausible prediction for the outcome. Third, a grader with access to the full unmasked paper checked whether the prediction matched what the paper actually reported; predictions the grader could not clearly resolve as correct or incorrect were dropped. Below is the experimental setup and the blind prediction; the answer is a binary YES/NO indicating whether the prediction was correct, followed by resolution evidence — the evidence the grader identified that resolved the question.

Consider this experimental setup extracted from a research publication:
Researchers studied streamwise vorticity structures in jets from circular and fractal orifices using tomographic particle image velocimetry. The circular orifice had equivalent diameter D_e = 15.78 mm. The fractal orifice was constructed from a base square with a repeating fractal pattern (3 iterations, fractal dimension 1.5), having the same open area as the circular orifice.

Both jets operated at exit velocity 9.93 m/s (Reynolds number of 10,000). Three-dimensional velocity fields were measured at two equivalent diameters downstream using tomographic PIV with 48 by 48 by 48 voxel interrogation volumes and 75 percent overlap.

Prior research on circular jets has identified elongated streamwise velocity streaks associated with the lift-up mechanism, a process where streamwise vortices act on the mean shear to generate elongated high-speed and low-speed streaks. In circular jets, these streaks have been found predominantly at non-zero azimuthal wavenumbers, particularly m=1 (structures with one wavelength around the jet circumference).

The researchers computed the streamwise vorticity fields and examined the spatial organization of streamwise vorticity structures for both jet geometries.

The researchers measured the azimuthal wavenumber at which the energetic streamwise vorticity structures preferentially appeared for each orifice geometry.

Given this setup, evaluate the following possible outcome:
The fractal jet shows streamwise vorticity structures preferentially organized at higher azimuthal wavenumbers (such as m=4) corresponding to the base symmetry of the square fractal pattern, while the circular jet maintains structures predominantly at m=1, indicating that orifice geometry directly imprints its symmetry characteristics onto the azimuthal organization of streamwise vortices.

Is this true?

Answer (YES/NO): NO